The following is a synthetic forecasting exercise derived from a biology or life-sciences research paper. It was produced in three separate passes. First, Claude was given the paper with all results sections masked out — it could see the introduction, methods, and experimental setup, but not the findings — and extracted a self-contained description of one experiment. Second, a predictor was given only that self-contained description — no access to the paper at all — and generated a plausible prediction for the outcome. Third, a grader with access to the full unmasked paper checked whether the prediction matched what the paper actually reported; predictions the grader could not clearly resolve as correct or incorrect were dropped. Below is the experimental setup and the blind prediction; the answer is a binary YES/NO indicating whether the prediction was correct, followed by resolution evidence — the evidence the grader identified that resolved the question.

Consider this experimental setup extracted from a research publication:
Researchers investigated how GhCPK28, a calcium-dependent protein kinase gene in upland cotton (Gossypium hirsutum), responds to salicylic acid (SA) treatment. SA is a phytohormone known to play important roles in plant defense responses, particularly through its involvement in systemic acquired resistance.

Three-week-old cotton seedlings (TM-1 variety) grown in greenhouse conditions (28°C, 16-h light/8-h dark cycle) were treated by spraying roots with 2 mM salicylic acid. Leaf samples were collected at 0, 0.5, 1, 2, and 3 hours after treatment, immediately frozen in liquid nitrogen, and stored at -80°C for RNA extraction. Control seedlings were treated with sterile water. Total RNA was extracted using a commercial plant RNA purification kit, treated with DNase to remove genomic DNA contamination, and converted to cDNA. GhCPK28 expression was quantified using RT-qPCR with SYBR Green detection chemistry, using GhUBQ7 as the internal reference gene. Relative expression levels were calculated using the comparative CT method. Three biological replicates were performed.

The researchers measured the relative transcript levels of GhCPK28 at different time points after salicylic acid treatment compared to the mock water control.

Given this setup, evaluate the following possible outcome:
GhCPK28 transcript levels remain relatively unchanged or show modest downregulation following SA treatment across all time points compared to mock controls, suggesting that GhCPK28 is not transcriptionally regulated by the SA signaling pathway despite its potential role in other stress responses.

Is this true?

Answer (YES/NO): YES